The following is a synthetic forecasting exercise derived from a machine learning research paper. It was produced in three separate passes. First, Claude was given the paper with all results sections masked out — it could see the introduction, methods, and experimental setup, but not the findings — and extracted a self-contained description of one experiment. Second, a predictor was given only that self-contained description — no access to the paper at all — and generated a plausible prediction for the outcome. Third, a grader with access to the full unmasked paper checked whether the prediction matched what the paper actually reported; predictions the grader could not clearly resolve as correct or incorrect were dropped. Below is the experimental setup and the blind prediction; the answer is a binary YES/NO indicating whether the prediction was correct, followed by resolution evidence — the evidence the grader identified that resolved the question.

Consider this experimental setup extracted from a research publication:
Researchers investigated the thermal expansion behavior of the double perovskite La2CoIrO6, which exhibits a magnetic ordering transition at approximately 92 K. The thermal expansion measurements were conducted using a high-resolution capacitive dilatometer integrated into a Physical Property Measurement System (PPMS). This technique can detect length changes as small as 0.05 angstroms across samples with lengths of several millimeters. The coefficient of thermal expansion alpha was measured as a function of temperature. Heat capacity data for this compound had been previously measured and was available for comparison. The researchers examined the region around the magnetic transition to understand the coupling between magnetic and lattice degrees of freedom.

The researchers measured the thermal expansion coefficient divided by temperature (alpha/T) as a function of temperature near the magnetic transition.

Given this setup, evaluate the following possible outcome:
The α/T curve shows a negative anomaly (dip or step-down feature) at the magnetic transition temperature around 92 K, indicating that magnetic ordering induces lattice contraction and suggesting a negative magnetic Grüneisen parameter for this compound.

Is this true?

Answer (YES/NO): NO